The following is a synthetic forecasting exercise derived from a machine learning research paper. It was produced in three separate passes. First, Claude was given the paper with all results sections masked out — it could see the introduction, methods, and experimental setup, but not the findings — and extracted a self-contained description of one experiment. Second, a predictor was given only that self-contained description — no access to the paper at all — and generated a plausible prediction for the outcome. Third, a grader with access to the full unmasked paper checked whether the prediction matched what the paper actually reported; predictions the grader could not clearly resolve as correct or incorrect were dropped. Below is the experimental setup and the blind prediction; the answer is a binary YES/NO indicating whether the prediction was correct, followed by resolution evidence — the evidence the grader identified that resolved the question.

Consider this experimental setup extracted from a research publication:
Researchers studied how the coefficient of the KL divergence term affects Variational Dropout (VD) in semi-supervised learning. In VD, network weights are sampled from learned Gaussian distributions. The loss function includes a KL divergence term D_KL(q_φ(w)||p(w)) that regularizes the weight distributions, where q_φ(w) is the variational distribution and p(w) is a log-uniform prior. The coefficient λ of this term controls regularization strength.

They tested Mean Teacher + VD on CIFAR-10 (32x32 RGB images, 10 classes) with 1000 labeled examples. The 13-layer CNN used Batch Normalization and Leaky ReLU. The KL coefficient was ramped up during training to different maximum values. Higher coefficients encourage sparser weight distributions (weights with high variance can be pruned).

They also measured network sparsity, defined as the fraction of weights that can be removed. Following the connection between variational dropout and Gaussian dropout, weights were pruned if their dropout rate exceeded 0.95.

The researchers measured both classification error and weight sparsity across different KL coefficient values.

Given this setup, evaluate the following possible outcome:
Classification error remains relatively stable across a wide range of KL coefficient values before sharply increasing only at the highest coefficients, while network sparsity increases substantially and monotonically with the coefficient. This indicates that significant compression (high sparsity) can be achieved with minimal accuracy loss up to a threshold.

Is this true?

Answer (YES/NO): NO